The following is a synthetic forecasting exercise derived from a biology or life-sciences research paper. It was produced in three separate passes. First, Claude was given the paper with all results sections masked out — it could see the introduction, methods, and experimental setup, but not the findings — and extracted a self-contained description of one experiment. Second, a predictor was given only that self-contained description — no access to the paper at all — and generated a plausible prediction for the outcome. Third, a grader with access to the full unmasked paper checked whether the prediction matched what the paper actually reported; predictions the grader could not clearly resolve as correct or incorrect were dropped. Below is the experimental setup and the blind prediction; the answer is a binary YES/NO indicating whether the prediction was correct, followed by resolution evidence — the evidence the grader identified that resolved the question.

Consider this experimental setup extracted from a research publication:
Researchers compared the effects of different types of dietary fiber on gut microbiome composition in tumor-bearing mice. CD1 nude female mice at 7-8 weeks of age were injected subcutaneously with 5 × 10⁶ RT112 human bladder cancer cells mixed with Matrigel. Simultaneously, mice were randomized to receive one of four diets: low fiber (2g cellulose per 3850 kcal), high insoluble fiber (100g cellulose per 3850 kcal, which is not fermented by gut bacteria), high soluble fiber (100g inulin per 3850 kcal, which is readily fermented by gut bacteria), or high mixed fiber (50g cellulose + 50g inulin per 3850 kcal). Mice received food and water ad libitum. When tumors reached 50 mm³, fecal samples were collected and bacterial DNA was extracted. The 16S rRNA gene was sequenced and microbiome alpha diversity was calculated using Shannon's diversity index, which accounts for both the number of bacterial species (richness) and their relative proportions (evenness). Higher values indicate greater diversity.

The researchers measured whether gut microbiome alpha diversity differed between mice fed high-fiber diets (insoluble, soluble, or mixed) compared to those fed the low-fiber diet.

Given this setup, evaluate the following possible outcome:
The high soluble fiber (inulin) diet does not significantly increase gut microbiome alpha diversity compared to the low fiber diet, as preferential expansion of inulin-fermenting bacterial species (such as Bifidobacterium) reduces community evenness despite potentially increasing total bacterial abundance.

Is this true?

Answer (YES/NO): YES